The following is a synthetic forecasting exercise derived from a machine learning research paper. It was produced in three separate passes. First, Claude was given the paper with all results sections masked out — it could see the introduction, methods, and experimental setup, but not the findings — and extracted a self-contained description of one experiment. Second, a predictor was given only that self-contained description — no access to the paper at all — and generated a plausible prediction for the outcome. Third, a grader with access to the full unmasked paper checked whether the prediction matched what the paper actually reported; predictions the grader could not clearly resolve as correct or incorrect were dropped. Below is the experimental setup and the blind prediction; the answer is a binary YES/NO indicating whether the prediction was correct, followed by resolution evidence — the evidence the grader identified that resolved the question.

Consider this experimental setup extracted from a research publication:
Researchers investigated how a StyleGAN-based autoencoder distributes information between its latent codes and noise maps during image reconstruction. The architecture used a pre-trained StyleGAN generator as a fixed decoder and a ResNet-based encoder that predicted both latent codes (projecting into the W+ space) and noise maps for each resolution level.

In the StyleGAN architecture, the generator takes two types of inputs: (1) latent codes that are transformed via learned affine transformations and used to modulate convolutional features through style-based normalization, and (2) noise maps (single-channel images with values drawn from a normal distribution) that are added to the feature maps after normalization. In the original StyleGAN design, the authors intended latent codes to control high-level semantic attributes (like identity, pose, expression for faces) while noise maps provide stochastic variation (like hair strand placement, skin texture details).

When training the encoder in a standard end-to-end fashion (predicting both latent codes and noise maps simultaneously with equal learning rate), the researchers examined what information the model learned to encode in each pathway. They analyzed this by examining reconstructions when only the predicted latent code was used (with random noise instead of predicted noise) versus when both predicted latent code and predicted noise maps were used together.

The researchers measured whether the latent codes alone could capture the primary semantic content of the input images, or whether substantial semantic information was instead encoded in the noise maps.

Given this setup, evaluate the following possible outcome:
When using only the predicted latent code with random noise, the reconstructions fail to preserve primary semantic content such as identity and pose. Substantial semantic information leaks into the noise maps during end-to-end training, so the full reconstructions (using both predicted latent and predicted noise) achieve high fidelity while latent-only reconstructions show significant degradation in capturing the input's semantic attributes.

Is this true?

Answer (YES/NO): YES